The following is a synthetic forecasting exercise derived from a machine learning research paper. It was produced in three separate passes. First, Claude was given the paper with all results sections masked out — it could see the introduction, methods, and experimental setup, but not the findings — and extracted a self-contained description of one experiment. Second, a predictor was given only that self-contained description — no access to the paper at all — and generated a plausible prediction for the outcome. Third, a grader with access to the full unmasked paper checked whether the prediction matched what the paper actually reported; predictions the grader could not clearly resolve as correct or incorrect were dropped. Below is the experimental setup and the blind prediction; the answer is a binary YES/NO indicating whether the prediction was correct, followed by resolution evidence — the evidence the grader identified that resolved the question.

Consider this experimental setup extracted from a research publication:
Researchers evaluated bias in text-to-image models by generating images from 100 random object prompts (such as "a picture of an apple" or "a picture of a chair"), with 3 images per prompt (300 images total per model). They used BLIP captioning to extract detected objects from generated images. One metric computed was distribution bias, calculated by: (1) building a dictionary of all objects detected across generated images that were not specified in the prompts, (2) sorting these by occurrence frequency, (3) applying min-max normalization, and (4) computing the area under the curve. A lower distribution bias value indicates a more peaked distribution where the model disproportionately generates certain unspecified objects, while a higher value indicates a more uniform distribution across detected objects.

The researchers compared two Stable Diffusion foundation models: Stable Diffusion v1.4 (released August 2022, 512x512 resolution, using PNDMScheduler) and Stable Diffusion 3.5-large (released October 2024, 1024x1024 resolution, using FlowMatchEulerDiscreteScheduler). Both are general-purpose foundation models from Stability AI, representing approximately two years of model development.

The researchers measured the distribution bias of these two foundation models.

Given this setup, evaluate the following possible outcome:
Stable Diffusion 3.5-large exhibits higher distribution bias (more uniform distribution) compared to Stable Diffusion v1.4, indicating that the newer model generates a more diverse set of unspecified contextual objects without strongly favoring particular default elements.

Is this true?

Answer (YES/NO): NO